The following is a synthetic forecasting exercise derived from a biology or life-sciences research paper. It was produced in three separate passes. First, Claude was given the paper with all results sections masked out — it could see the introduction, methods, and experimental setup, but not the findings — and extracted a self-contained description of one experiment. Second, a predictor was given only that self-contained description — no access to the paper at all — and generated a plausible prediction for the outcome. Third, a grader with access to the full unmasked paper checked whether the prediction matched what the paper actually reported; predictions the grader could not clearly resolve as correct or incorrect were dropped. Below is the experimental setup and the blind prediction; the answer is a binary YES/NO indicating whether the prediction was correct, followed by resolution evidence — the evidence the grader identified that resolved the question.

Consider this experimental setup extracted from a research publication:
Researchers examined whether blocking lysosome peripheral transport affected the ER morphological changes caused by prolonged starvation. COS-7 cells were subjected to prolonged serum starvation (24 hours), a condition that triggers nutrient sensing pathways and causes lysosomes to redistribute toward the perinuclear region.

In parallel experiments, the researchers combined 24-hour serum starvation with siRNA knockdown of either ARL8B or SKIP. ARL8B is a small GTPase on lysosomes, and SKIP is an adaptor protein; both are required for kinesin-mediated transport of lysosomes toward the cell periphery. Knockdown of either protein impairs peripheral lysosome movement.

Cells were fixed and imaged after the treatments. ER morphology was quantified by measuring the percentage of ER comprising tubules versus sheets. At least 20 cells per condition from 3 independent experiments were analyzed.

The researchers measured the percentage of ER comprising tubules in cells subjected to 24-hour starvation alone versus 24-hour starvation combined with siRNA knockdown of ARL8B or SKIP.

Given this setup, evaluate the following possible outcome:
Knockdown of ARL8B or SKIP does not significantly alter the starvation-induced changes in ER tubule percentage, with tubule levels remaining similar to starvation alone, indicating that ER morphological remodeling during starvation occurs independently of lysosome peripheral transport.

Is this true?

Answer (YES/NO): NO